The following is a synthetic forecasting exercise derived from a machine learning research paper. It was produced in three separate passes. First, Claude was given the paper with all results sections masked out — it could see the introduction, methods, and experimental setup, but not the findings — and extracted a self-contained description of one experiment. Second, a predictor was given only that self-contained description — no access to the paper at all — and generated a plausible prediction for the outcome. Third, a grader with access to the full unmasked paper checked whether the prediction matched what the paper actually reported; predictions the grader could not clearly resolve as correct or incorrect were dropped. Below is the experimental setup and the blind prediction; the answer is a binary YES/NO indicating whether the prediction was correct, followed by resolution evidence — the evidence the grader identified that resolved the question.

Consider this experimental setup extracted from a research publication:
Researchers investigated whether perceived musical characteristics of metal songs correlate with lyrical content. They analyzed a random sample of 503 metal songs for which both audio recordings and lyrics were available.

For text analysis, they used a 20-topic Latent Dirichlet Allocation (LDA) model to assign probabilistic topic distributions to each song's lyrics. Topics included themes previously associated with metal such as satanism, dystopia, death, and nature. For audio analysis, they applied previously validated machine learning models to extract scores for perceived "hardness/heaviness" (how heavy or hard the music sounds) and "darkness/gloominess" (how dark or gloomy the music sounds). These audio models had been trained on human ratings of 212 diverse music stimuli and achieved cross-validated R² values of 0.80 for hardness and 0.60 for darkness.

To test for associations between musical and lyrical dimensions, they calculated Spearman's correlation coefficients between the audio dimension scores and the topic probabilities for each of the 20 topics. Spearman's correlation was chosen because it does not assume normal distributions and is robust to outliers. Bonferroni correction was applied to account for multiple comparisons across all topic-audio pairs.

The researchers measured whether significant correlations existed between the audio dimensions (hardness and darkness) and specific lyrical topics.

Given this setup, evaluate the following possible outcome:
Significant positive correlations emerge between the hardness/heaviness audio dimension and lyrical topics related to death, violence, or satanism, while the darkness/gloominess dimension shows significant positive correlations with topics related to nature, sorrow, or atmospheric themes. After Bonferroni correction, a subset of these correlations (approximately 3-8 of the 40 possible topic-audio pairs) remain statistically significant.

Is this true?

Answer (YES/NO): NO